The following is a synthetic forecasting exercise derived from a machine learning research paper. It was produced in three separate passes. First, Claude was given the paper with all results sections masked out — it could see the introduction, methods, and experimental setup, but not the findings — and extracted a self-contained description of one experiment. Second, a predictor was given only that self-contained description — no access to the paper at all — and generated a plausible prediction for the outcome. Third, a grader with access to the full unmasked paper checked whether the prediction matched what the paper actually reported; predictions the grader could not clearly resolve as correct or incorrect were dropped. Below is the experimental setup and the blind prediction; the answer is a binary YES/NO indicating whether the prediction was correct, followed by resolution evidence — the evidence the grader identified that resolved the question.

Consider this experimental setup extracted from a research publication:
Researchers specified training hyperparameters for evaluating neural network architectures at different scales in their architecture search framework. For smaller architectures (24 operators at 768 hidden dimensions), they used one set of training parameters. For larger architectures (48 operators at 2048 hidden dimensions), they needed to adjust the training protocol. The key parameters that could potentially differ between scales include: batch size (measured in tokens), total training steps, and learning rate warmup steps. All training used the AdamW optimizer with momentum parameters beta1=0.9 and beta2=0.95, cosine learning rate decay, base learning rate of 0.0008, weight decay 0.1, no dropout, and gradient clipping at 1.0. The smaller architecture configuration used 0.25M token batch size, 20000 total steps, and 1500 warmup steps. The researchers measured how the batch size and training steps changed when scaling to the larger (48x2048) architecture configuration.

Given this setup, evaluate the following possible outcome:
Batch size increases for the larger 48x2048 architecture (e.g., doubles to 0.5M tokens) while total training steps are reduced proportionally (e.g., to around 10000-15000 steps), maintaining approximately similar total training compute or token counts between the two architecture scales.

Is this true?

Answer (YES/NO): NO